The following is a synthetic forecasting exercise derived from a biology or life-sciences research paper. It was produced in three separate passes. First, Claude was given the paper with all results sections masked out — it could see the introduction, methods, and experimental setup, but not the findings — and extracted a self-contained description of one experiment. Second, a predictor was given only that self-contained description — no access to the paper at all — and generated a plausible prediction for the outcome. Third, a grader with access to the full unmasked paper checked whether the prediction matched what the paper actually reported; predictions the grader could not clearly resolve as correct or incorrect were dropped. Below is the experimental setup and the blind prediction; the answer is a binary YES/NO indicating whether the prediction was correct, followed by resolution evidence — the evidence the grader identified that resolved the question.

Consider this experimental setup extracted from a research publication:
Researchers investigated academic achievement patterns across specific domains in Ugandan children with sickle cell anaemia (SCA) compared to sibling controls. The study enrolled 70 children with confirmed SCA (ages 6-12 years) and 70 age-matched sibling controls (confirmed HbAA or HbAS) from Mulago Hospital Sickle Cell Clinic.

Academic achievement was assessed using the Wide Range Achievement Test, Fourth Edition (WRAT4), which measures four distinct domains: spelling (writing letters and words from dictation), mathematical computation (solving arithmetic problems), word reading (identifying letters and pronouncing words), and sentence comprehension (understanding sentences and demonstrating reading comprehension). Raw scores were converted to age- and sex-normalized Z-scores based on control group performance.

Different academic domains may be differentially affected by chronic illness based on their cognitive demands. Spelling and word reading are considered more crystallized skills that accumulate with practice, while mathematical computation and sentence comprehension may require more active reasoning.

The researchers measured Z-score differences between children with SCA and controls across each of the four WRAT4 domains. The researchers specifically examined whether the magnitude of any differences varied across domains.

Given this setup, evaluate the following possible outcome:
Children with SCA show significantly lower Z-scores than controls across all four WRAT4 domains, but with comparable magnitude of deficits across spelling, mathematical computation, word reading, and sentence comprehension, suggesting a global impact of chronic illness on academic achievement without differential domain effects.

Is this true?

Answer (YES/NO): NO